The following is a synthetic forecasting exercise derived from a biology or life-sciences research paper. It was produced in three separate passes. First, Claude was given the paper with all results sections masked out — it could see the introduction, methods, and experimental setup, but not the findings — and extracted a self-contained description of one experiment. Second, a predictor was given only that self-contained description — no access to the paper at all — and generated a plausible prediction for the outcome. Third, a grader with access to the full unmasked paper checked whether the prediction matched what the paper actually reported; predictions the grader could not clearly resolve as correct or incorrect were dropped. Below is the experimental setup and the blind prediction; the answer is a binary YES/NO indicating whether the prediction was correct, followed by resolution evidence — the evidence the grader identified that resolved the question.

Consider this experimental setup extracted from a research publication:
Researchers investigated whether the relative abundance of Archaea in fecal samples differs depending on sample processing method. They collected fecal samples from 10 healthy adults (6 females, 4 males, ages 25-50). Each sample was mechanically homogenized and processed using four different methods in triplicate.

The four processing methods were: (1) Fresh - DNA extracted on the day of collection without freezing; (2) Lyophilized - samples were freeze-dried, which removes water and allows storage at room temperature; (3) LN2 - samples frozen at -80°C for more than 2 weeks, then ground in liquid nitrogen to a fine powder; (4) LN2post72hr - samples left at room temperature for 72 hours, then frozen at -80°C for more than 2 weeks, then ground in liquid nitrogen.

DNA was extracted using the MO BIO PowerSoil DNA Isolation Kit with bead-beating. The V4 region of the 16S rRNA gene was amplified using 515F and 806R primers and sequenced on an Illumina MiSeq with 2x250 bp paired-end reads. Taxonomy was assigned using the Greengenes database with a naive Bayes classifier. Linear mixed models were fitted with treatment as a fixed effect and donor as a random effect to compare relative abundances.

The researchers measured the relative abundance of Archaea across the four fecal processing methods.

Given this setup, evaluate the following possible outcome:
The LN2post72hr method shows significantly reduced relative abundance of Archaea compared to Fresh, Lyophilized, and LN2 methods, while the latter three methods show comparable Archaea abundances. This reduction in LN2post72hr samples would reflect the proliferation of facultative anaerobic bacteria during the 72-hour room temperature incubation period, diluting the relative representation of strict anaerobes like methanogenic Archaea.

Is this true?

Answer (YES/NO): NO